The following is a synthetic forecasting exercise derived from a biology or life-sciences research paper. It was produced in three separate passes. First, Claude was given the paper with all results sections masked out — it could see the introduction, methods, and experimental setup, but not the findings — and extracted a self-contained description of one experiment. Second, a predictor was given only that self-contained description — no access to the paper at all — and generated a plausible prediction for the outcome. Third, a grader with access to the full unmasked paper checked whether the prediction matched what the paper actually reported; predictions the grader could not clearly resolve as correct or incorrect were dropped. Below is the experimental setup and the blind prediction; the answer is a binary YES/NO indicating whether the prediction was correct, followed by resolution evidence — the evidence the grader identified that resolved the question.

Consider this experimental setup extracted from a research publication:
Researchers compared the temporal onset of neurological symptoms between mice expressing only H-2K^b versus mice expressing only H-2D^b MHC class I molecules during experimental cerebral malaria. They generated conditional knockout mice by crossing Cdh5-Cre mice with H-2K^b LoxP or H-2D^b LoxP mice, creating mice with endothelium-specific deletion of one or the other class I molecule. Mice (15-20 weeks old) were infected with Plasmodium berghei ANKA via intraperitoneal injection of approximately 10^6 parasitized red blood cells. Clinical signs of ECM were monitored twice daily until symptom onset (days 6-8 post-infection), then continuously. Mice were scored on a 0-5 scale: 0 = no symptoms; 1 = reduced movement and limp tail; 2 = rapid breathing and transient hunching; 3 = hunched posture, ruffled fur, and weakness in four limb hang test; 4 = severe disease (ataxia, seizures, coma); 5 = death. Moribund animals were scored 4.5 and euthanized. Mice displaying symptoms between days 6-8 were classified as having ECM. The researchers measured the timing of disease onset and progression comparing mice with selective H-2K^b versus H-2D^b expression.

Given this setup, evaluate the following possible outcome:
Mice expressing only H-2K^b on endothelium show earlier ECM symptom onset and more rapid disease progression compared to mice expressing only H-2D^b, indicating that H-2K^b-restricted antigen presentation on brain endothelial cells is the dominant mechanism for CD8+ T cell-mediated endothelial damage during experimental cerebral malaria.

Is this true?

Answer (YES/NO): NO